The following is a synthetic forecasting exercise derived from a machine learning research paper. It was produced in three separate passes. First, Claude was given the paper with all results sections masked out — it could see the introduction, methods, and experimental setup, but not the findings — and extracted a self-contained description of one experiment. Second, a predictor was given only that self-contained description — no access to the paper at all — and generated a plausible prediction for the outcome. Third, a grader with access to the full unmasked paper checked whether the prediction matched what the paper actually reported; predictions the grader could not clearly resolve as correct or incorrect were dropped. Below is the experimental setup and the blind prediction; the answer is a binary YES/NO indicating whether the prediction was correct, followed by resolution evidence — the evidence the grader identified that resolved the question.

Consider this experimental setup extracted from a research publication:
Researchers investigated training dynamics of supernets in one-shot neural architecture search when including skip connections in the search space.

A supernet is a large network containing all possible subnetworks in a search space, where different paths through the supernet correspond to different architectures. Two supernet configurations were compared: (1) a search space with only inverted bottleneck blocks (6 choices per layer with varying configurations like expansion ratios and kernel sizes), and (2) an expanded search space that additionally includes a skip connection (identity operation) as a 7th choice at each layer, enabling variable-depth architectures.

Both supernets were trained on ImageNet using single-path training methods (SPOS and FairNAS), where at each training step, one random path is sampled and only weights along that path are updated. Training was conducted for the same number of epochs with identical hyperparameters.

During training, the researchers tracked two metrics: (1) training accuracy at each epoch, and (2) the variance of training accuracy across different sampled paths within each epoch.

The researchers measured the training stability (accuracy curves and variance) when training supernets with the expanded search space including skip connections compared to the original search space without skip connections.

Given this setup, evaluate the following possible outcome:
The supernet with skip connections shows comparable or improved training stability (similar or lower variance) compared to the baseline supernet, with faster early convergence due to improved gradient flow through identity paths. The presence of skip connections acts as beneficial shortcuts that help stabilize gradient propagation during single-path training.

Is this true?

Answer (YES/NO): NO